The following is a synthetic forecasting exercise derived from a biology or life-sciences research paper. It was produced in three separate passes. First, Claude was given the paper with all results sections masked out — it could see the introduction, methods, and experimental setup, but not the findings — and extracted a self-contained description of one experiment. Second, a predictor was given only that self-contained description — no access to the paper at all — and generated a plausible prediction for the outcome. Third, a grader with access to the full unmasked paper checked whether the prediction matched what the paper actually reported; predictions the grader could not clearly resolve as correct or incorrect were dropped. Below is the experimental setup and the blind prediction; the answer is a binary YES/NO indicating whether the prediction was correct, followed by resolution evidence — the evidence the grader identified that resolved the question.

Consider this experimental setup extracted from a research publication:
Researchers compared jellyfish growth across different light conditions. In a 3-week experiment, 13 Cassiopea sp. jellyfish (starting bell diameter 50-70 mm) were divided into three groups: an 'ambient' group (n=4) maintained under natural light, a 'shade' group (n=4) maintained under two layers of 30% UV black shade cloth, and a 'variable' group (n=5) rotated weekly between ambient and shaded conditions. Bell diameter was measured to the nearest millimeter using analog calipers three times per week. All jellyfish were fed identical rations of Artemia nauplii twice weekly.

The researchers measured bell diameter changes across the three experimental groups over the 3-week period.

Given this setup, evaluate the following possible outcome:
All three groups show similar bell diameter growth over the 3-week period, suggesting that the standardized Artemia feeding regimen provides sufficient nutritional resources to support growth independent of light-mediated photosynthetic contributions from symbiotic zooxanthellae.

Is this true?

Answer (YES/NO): NO